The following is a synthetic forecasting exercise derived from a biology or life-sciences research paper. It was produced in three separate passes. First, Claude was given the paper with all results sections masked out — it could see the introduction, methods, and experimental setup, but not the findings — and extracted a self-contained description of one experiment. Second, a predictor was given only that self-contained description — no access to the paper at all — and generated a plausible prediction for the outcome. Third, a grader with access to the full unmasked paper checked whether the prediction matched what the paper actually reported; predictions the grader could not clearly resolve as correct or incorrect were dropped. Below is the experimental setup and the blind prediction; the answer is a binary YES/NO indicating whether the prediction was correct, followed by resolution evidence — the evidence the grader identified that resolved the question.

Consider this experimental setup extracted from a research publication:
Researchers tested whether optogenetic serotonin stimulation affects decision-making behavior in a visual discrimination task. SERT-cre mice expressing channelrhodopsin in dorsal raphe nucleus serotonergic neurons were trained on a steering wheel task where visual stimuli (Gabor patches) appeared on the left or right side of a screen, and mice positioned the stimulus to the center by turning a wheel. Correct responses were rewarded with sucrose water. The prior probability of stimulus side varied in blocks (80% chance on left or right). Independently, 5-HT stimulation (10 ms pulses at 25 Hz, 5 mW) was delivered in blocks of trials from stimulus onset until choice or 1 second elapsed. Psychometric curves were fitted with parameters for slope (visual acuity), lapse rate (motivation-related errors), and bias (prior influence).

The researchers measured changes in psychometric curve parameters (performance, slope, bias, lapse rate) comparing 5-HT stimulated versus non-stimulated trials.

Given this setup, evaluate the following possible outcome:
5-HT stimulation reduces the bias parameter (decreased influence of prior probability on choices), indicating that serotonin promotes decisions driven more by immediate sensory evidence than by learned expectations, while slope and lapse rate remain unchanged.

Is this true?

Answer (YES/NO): NO